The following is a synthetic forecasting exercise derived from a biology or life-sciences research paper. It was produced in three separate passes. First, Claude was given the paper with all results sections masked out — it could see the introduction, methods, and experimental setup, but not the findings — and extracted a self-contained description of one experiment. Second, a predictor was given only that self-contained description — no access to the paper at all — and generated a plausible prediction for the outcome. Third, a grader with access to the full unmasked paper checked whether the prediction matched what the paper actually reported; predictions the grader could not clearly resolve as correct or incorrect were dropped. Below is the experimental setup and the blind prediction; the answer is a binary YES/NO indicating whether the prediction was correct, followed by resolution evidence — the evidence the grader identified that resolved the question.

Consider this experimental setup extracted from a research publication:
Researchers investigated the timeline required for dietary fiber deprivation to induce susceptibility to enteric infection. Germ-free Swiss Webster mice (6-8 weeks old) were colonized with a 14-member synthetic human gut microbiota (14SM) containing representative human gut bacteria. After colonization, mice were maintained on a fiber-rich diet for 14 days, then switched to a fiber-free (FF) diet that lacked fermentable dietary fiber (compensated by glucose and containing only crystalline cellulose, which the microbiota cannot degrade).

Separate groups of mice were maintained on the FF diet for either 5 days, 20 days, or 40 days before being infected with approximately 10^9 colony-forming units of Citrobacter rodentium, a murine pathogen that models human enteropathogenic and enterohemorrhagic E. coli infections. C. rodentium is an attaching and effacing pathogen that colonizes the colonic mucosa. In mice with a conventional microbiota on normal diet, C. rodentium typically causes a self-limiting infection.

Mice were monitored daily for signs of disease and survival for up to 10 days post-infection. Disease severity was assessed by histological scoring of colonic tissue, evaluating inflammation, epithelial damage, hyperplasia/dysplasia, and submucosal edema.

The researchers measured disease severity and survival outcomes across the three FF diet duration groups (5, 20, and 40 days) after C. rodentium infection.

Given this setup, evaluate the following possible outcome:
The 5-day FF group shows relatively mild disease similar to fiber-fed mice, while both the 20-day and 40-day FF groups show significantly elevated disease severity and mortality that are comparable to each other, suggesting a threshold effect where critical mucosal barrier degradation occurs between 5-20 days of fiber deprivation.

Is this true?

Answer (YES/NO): NO